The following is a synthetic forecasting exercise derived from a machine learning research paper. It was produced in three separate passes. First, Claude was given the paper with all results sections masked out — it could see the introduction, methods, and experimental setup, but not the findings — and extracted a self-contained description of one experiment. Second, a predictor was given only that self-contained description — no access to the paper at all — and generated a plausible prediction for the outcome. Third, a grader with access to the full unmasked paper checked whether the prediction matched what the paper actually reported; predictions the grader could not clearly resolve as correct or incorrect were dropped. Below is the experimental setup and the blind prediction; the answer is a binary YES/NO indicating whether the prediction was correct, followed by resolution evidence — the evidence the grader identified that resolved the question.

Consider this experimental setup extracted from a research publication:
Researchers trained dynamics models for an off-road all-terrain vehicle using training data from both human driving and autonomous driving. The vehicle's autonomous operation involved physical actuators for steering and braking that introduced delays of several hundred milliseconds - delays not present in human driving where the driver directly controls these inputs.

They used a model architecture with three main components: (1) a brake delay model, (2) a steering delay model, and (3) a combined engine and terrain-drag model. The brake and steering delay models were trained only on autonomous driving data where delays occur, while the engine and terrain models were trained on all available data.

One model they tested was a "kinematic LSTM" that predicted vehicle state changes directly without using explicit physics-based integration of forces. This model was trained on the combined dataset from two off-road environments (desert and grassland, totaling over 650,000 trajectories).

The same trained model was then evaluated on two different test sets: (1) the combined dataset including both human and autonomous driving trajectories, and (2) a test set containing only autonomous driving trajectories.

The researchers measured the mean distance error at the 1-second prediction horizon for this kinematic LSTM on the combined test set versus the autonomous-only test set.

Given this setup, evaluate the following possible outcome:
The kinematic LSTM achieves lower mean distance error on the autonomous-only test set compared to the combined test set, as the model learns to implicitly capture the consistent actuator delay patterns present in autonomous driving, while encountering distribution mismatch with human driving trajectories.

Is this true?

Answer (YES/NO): NO